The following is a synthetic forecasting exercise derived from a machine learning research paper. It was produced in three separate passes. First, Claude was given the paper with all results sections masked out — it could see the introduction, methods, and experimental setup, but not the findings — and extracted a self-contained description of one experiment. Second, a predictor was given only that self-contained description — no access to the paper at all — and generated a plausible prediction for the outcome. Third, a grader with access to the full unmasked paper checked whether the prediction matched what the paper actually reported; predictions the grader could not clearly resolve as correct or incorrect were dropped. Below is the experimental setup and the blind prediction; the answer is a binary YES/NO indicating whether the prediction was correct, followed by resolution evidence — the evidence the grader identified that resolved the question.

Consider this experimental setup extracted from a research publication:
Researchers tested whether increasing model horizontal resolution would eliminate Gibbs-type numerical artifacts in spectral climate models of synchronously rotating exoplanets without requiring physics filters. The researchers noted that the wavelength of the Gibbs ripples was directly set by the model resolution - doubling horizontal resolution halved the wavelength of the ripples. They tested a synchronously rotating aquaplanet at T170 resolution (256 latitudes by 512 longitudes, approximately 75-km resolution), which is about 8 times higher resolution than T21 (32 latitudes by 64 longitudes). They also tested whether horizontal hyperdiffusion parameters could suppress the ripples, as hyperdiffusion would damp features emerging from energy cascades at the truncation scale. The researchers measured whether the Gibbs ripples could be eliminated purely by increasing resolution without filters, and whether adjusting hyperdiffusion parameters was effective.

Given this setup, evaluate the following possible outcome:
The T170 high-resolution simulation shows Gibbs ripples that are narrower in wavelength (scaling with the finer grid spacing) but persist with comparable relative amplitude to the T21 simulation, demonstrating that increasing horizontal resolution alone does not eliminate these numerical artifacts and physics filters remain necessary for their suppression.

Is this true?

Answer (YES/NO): NO